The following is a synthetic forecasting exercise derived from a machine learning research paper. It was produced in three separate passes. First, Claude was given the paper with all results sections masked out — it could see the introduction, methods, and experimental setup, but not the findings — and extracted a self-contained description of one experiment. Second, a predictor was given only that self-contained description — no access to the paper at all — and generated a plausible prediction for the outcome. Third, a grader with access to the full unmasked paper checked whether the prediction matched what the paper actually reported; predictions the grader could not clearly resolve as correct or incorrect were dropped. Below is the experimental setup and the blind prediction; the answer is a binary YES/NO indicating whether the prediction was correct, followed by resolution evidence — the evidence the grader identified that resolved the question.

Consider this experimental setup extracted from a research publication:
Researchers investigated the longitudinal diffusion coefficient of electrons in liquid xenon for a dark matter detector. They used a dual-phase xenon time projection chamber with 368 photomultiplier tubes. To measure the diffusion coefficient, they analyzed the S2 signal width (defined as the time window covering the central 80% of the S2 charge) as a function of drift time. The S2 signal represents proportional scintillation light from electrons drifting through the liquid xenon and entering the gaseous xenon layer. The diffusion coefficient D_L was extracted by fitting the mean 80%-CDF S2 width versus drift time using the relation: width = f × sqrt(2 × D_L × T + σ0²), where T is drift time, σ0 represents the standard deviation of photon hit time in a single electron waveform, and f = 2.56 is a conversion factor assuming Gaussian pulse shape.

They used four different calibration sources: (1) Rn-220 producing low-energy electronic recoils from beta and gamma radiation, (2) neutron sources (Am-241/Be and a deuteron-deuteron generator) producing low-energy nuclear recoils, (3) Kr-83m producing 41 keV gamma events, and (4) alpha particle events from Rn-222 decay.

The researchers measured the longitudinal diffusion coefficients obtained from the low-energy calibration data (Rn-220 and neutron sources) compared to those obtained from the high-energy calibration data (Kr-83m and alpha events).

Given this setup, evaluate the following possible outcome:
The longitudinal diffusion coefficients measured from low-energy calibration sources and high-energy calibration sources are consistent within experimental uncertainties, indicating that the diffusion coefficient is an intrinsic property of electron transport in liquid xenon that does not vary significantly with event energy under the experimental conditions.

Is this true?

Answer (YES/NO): NO